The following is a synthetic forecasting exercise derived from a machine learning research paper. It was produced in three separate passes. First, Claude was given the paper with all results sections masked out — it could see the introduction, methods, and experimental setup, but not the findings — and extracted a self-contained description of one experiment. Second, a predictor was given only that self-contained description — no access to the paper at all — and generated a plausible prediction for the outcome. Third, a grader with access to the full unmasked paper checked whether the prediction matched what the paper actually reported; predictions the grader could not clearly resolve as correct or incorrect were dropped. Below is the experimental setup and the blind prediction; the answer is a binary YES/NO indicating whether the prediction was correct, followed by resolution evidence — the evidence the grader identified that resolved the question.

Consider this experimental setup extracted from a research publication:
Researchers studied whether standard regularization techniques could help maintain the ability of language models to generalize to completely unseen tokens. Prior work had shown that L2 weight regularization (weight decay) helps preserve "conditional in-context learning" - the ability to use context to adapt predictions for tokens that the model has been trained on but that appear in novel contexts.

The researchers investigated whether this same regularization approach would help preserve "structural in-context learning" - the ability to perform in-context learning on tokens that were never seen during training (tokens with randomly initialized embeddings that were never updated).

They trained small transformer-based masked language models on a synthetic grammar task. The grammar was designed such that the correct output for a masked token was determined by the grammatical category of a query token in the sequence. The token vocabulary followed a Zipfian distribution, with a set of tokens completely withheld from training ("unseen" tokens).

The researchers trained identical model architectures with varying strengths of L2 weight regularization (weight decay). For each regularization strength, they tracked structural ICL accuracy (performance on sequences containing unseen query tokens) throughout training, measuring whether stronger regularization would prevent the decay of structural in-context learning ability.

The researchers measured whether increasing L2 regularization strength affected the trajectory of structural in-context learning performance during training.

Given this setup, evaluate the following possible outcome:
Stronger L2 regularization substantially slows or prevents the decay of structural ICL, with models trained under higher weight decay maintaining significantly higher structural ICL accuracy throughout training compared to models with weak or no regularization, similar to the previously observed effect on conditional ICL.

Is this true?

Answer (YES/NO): NO